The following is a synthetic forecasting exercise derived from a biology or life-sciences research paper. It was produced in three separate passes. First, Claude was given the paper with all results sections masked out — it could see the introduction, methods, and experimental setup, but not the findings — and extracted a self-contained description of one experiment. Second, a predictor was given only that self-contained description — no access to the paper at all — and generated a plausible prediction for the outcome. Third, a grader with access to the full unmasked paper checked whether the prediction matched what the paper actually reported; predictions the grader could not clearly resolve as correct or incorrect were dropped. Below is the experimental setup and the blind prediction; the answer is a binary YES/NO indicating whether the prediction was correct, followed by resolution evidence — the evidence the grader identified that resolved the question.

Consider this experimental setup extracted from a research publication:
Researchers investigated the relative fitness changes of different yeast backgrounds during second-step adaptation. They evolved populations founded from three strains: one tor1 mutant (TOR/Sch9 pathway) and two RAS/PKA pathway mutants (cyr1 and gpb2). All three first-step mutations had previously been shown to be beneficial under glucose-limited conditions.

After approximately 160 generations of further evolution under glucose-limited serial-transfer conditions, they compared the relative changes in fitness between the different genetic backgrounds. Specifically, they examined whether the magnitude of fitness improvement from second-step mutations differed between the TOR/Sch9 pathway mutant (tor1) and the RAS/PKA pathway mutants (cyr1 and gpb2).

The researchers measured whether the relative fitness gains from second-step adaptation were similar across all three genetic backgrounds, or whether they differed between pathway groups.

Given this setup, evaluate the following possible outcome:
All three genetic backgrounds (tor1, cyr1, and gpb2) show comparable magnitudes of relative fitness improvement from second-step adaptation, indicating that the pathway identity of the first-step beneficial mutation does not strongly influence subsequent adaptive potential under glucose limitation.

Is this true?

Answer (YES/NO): NO